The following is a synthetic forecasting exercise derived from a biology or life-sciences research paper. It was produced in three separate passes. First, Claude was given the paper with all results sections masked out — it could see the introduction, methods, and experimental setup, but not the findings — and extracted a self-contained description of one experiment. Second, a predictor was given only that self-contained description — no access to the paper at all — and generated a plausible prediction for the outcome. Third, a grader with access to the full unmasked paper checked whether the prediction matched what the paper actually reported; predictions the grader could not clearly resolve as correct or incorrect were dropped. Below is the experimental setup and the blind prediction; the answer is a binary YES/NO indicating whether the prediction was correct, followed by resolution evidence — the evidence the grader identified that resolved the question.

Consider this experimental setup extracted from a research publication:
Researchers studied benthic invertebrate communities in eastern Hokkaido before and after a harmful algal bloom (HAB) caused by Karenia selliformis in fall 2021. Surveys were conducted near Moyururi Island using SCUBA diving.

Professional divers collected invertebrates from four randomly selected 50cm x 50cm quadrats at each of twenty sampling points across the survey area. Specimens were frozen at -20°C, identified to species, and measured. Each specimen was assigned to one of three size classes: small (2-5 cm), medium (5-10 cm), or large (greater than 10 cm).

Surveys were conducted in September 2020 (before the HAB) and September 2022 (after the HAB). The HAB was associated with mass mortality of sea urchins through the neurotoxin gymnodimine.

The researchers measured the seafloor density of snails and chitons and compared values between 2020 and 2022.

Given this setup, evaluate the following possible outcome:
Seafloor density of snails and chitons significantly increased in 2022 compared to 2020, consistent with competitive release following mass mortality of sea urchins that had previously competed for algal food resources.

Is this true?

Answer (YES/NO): NO